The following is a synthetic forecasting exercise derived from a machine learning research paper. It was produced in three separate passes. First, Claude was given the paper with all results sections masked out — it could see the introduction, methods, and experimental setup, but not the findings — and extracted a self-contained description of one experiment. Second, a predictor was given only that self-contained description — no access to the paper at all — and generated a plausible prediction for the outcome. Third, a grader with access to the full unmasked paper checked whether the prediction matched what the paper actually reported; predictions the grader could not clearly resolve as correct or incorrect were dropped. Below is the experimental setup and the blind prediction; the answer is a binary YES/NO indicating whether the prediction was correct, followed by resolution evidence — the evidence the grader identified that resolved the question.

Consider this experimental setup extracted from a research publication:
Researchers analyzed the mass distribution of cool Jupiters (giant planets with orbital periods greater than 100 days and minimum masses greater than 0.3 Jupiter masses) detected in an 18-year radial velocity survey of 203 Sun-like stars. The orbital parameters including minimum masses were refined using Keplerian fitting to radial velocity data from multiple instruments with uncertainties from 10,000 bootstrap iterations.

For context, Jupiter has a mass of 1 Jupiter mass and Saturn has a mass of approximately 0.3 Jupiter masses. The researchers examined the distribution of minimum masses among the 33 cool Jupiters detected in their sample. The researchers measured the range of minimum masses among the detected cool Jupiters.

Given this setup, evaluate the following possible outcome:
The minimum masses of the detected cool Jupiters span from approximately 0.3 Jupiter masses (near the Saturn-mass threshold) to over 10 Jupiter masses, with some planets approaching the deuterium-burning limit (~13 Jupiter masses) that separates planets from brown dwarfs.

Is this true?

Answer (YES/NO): NO